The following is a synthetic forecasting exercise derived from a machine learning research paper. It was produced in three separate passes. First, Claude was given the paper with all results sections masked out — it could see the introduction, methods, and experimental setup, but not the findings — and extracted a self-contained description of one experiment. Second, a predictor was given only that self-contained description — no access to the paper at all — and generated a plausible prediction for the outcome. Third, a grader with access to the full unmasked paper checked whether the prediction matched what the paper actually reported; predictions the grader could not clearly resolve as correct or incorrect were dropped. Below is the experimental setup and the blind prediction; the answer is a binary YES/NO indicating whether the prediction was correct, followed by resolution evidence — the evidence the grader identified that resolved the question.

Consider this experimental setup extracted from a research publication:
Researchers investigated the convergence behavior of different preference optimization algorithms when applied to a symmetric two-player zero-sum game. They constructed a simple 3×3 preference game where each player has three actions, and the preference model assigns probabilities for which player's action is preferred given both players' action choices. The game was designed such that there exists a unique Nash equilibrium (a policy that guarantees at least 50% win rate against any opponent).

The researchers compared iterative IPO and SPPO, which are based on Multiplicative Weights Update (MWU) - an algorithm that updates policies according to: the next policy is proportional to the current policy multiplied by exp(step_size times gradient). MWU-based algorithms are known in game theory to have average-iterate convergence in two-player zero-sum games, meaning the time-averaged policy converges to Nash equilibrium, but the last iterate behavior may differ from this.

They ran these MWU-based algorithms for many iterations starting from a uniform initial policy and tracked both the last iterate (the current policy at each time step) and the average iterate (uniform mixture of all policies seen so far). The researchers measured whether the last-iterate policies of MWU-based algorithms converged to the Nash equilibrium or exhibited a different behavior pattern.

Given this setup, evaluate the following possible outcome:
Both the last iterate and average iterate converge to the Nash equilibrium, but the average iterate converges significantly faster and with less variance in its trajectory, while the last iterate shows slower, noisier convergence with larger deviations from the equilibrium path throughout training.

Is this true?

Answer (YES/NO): NO